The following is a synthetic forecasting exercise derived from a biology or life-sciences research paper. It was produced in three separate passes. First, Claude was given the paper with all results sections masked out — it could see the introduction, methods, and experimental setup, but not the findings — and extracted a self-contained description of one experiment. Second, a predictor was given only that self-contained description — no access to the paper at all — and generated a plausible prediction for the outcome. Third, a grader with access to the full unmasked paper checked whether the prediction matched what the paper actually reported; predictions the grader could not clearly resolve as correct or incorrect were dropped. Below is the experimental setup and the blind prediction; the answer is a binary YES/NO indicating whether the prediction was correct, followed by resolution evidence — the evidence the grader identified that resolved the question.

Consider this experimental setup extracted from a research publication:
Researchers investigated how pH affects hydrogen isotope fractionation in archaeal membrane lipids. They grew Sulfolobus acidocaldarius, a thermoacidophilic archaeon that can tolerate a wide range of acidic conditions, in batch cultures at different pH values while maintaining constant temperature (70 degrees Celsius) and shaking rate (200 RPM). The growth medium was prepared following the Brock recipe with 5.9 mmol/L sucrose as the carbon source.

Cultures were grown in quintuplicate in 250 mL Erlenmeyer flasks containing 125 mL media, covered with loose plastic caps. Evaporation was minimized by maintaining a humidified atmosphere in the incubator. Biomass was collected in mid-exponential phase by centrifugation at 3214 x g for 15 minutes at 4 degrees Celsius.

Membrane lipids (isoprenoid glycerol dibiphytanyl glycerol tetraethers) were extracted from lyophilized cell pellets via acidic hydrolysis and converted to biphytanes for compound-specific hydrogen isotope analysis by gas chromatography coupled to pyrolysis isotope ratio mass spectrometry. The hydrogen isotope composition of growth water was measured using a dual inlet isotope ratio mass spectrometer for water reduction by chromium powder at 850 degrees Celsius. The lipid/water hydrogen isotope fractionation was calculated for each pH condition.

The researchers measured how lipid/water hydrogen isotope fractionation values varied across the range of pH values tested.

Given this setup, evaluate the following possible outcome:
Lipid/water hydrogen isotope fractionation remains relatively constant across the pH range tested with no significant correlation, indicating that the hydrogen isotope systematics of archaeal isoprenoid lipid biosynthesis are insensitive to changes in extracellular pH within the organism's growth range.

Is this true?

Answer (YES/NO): YES